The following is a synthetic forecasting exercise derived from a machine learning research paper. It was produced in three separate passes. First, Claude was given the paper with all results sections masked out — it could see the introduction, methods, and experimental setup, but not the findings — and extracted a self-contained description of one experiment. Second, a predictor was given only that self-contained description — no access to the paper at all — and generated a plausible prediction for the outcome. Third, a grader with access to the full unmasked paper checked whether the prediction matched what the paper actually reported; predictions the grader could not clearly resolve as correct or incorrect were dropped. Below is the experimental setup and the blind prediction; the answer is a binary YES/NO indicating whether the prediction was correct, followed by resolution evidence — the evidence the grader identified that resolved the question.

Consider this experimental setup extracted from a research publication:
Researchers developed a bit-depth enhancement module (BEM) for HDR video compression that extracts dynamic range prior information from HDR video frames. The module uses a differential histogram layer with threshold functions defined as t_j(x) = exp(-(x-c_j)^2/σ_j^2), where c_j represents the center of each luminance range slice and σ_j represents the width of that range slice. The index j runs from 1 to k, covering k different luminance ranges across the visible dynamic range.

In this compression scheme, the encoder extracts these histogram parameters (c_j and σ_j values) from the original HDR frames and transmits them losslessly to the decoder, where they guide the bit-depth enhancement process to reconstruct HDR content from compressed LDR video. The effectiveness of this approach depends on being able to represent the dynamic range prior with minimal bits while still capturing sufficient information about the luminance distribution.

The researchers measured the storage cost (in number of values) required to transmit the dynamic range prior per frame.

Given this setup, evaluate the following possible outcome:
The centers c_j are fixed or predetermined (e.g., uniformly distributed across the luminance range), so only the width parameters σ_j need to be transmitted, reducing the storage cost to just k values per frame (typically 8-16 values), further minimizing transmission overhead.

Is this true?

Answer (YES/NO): NO